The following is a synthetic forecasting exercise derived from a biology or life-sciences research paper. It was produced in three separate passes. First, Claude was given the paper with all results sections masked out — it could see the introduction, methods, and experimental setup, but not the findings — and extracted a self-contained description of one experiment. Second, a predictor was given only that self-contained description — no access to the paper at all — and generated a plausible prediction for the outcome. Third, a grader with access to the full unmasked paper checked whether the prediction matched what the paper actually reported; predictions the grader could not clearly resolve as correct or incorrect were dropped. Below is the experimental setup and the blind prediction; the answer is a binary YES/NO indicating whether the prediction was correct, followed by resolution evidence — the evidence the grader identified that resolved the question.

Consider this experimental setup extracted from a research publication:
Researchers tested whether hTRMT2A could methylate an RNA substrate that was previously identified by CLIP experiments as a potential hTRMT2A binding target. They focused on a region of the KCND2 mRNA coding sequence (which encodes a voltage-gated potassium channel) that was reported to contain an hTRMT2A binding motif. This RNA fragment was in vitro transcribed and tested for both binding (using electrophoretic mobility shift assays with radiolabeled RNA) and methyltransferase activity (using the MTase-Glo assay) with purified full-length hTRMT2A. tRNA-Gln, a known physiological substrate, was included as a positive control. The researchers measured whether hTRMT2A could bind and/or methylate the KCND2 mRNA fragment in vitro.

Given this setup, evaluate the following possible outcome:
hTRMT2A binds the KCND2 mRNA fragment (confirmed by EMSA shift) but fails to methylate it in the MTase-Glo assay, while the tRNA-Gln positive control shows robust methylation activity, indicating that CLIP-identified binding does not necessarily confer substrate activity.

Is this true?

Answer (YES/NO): YES